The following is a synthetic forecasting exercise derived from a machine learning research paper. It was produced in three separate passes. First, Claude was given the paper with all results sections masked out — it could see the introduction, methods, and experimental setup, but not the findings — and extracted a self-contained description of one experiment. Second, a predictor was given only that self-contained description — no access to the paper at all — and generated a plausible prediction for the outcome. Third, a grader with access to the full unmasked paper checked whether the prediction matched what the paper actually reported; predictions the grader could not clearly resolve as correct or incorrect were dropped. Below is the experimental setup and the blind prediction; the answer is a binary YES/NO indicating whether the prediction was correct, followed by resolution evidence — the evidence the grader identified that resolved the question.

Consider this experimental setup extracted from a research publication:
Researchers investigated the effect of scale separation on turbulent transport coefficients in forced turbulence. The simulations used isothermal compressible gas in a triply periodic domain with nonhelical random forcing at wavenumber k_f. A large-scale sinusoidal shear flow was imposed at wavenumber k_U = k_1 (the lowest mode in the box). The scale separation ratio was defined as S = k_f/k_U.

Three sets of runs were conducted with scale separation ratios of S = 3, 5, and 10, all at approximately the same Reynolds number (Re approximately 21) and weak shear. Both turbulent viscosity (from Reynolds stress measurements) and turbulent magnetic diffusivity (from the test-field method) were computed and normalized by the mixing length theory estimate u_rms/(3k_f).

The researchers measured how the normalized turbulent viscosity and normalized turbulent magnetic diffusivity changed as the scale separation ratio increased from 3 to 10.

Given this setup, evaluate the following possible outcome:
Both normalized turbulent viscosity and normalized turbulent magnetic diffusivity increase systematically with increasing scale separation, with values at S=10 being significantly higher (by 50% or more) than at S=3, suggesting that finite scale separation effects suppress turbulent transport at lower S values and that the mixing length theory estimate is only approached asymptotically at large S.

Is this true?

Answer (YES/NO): NO